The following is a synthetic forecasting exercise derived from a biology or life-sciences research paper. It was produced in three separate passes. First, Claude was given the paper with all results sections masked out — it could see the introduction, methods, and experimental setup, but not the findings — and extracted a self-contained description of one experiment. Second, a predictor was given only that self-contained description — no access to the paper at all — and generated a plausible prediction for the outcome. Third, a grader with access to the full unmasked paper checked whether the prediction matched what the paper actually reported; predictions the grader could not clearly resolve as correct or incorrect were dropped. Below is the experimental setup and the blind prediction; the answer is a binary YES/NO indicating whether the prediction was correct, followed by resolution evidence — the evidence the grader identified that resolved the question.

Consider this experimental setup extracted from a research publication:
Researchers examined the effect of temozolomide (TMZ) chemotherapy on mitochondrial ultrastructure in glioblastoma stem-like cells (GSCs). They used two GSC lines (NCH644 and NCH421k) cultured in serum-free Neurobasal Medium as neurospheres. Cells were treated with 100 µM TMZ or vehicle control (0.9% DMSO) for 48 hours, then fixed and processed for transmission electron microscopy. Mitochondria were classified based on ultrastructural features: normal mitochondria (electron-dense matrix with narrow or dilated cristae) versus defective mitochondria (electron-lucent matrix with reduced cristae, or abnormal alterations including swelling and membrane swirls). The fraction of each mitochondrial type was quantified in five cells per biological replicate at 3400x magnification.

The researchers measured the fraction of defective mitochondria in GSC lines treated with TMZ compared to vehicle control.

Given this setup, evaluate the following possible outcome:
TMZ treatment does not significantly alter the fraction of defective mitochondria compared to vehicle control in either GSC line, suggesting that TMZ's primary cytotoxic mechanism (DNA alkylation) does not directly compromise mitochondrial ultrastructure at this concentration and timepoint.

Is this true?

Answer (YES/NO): YES